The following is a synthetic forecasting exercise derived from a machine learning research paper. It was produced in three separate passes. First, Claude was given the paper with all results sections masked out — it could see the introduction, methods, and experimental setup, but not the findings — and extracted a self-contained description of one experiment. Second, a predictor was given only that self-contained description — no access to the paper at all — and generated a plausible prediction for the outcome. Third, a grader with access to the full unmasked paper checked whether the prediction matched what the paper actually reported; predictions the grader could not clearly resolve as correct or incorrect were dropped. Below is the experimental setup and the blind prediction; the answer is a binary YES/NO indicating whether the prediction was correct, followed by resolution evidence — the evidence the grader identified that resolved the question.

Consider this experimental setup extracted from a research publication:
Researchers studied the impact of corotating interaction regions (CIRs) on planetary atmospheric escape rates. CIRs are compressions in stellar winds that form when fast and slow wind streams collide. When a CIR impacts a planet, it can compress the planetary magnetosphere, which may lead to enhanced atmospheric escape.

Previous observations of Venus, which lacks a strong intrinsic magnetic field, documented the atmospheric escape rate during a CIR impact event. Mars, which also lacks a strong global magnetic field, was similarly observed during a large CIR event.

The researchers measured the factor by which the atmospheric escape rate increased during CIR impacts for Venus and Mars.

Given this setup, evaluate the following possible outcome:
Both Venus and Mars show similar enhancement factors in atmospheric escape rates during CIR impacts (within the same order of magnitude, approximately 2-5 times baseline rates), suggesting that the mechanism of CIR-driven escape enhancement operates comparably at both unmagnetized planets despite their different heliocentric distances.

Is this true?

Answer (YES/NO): NO